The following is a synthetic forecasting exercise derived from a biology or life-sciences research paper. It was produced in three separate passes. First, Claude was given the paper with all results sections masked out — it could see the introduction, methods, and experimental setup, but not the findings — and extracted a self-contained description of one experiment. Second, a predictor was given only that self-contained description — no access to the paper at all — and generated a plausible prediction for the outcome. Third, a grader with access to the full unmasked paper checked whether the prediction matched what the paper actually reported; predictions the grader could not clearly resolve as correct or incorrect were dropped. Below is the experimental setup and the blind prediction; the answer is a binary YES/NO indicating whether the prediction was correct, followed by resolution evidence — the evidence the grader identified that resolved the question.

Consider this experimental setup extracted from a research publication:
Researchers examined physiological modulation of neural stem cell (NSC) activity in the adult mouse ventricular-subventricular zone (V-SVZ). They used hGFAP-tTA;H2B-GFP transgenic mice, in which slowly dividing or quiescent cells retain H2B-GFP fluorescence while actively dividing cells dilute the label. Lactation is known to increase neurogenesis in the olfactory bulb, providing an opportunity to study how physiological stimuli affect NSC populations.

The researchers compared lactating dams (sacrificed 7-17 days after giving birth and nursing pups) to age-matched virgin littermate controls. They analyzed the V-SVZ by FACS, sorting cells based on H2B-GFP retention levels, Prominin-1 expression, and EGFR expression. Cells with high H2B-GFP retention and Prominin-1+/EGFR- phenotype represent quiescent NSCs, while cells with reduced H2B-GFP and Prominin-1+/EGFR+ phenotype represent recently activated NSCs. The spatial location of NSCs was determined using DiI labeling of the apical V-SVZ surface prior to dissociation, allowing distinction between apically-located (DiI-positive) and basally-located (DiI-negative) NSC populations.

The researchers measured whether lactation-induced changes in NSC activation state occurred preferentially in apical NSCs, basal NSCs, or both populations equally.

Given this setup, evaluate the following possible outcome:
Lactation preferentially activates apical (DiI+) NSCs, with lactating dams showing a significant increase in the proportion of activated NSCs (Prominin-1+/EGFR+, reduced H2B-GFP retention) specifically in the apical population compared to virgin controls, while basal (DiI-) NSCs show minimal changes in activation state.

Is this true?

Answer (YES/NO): NO